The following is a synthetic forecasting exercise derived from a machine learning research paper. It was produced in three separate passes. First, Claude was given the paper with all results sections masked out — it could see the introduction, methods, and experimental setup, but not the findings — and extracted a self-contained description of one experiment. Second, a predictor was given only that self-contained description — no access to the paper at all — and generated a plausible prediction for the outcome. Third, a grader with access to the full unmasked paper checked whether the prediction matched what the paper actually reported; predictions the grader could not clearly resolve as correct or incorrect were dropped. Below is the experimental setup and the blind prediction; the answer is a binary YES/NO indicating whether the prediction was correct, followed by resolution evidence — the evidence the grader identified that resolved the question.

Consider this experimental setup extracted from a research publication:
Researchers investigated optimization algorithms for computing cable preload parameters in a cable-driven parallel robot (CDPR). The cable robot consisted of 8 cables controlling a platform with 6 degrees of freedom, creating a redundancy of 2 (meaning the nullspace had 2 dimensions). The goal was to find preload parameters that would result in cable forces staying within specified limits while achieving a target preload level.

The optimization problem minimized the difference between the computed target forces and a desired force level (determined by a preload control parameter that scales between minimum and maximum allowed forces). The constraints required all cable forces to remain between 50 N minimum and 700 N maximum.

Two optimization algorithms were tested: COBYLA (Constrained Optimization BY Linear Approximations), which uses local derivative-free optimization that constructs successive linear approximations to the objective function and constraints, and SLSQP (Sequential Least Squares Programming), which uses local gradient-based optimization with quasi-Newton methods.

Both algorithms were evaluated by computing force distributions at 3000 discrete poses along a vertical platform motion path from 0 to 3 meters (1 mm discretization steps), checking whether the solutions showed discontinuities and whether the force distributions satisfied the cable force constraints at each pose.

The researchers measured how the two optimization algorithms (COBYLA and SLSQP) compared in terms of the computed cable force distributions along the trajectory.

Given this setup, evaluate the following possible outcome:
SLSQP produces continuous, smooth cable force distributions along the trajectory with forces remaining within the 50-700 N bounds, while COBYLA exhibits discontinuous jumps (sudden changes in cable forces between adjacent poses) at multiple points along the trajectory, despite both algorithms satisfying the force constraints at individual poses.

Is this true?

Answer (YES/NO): NO